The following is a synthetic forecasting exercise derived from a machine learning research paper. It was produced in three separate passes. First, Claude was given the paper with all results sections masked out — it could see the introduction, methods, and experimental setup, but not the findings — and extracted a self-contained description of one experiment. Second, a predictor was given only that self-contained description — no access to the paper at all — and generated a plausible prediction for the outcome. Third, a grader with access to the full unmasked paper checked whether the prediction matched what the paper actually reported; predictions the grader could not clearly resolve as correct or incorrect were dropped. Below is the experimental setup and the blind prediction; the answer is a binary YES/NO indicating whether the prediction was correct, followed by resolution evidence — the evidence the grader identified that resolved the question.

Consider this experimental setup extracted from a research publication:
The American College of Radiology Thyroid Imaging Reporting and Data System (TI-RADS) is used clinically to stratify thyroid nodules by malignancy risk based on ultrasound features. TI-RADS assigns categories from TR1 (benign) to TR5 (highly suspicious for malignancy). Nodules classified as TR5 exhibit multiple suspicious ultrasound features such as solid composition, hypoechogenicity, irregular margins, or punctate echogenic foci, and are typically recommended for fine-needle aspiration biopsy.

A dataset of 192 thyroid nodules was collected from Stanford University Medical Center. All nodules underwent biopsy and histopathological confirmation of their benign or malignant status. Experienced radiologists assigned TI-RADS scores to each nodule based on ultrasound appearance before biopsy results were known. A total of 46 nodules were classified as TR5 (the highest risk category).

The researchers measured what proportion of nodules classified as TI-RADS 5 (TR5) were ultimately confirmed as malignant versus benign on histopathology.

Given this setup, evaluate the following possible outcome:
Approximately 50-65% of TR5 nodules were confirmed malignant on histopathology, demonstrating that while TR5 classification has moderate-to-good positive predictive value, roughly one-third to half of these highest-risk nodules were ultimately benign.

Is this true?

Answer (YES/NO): NO